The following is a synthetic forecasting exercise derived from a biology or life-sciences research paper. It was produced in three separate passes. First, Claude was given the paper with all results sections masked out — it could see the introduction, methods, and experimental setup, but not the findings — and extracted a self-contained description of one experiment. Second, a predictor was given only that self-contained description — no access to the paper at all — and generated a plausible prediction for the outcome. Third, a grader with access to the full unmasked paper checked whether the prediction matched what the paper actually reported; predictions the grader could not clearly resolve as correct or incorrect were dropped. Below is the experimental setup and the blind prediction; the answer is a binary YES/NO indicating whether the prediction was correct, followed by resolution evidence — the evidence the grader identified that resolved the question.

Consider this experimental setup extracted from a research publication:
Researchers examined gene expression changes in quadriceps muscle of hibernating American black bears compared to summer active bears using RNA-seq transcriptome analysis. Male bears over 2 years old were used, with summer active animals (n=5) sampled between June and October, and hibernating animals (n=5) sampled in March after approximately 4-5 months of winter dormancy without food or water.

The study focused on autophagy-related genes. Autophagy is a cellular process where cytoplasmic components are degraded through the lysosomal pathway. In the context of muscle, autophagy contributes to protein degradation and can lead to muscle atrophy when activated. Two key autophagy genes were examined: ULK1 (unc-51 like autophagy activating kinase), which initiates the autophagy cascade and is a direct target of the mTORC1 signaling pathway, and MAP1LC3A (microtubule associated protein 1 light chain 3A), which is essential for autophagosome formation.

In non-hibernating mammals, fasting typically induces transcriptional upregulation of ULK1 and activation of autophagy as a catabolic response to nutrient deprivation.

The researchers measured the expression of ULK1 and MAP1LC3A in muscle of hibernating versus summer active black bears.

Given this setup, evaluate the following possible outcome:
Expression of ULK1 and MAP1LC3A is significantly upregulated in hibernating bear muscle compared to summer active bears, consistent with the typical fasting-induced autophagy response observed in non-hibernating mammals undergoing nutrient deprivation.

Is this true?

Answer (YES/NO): NO